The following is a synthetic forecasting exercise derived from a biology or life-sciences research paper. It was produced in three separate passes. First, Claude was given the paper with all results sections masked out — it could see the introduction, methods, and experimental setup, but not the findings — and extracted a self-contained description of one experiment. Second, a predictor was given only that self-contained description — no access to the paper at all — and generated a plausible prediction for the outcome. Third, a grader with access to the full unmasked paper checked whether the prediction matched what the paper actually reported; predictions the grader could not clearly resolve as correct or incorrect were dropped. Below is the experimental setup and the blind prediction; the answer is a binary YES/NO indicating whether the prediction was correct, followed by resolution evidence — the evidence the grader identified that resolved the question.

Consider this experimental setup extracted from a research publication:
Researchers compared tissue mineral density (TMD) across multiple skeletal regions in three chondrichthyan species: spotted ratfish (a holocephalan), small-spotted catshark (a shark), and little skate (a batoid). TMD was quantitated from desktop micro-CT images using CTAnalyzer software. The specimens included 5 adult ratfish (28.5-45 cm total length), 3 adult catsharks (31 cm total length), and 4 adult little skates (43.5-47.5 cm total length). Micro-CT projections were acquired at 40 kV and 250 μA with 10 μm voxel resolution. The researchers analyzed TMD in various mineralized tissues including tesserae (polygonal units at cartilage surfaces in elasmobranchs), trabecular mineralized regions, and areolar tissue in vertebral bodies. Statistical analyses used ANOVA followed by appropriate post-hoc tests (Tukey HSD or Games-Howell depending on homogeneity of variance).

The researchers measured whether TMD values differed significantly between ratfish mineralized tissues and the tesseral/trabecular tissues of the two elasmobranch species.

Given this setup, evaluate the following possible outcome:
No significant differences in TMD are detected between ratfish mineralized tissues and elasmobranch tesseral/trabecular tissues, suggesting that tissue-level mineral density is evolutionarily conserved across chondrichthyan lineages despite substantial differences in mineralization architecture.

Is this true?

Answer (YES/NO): NO